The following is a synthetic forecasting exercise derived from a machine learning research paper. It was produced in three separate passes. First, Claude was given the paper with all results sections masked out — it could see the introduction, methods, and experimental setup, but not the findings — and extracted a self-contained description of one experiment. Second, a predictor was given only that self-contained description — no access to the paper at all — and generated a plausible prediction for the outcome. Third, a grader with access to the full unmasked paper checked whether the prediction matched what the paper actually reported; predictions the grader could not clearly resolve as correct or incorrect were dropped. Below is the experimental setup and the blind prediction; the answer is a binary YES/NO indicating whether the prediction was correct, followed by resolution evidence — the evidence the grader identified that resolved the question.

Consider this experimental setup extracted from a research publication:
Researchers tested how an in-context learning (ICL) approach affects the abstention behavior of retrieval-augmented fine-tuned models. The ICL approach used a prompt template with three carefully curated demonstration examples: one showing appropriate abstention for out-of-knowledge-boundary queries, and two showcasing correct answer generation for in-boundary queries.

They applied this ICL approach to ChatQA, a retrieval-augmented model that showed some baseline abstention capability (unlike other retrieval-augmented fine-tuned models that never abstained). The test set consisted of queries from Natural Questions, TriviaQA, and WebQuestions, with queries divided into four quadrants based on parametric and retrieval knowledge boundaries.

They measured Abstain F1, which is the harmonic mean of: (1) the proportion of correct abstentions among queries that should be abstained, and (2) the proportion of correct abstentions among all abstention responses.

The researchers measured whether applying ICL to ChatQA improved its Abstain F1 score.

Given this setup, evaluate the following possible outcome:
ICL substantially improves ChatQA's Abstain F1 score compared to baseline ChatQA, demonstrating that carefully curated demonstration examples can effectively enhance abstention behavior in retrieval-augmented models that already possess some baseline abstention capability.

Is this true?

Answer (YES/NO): NO